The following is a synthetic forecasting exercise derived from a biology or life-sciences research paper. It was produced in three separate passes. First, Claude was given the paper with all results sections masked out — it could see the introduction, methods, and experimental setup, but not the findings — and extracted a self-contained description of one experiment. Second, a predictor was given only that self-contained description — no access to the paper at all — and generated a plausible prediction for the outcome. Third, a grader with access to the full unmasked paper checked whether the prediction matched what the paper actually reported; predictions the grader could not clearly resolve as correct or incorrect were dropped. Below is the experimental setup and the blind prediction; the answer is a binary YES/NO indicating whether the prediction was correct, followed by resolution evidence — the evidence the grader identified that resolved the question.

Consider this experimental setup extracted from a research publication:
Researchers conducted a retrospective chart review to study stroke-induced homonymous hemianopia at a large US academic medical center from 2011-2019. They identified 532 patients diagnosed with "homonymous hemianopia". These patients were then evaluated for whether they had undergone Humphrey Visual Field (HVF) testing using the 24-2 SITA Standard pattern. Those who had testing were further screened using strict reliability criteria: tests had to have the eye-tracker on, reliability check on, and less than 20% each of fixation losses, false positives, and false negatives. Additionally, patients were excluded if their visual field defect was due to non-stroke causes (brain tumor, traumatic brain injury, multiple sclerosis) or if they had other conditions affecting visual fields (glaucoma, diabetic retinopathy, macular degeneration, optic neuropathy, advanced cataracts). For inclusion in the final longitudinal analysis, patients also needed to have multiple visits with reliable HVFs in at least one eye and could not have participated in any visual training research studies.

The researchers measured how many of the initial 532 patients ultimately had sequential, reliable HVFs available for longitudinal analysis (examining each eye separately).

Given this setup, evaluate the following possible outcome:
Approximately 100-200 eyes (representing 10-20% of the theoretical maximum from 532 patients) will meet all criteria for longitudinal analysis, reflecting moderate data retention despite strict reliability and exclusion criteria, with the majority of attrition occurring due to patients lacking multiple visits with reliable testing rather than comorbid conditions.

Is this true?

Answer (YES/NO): NO